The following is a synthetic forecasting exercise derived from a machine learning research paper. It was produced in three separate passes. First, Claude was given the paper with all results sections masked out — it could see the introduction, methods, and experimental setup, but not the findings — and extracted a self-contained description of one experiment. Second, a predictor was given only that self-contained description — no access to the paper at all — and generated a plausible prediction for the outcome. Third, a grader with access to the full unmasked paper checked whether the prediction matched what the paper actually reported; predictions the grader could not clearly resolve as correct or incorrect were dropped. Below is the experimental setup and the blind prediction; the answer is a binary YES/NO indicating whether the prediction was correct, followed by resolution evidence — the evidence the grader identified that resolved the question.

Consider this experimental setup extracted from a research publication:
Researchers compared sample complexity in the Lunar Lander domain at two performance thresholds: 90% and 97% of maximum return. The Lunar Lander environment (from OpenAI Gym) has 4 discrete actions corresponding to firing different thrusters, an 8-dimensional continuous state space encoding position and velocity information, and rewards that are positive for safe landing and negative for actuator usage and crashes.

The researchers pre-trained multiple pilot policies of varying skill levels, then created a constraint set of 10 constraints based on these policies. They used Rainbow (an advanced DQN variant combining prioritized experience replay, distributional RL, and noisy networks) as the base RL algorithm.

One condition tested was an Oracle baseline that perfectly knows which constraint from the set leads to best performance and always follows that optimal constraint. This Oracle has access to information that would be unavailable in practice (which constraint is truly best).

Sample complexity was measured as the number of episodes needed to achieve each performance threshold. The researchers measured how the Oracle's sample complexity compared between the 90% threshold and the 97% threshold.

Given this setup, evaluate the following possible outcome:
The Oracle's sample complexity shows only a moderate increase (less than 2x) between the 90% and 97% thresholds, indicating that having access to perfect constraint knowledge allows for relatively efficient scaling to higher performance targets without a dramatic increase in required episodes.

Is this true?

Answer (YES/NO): NO